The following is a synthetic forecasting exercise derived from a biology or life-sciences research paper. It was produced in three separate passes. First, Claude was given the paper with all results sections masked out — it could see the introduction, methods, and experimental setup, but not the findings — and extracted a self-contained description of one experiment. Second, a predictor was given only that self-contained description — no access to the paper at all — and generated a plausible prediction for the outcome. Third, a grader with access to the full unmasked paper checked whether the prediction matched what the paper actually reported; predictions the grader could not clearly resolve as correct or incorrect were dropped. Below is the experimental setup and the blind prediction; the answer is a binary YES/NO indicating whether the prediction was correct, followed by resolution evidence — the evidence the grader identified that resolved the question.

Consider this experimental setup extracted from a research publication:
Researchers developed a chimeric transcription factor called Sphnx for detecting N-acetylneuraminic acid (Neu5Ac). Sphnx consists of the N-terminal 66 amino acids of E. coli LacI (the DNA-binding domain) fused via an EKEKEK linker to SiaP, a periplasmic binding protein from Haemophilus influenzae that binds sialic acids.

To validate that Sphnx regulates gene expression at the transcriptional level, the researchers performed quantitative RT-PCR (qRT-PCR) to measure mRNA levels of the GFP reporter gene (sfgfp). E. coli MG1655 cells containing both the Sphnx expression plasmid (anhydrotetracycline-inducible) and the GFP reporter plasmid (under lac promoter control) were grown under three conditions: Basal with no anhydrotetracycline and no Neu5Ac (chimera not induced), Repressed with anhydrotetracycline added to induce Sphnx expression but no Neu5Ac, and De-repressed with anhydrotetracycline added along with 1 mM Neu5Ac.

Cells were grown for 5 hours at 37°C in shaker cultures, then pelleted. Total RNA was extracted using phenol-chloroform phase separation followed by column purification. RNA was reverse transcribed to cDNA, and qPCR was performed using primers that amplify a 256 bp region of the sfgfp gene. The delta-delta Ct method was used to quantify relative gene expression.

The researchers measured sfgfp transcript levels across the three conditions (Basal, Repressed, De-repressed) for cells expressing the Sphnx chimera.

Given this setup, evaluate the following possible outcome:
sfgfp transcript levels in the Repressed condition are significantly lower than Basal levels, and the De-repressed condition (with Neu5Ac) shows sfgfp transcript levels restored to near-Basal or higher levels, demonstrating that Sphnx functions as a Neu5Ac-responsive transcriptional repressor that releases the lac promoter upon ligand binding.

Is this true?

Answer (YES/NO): NO